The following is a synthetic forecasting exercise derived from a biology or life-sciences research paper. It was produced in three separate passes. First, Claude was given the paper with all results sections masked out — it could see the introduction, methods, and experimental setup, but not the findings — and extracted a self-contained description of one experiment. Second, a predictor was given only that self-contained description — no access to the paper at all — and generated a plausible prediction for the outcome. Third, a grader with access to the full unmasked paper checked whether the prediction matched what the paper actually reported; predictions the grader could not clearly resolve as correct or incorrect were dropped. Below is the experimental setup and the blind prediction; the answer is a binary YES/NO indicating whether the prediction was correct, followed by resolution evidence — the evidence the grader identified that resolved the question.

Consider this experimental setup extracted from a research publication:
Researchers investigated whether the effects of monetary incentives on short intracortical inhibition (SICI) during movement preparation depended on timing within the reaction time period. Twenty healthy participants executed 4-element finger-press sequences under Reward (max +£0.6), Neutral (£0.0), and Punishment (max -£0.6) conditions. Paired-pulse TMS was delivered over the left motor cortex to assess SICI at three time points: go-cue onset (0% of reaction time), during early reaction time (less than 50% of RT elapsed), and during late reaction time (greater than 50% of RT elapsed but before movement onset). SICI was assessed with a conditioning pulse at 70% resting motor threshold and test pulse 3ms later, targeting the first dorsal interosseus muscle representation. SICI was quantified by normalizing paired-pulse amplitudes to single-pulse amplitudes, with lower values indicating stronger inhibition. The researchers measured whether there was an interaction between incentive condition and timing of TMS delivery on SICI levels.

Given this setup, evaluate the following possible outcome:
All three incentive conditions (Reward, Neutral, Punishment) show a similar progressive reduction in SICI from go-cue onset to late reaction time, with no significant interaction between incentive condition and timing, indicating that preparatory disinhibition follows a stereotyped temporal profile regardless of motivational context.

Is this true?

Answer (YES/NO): NO